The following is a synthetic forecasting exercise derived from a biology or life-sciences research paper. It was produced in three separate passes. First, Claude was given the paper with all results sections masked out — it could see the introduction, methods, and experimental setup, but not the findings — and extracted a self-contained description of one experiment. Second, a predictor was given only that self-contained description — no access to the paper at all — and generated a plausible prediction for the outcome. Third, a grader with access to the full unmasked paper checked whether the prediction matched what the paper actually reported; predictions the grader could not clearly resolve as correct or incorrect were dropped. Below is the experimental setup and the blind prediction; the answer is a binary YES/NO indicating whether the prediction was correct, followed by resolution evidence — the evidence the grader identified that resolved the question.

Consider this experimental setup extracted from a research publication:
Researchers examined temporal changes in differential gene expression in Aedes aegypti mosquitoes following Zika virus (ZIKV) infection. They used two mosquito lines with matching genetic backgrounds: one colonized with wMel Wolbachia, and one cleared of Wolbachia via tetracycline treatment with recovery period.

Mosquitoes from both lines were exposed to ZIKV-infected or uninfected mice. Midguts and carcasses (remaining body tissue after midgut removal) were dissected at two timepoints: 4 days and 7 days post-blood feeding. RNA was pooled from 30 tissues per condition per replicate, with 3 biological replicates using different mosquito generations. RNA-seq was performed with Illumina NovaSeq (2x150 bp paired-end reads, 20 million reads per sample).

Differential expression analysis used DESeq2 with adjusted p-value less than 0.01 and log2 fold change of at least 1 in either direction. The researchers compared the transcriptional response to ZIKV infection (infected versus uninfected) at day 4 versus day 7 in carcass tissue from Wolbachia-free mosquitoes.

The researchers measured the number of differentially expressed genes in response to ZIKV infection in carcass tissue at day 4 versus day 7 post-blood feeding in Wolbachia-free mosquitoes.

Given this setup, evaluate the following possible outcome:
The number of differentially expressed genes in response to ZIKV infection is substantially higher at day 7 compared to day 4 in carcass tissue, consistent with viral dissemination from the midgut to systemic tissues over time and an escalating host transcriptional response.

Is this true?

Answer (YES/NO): NO